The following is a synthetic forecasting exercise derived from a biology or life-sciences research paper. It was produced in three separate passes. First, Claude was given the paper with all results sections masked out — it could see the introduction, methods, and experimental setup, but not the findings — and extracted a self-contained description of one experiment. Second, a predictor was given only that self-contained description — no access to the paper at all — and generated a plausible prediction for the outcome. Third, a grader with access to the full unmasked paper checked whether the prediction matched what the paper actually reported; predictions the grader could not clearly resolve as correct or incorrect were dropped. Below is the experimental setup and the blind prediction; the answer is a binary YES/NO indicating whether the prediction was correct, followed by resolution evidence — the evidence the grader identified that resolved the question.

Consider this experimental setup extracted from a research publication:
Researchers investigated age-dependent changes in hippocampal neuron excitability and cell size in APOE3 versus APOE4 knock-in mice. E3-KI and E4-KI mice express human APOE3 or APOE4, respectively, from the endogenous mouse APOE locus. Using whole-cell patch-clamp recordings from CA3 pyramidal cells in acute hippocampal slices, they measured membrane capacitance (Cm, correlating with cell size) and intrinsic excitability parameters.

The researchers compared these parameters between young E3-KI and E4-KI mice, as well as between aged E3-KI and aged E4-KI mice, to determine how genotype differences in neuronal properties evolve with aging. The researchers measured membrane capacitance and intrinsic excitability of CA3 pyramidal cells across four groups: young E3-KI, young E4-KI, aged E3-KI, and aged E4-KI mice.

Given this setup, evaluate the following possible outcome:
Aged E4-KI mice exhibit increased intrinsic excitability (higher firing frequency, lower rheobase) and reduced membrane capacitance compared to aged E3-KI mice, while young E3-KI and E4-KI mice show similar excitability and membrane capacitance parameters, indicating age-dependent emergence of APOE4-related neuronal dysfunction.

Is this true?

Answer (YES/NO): NO